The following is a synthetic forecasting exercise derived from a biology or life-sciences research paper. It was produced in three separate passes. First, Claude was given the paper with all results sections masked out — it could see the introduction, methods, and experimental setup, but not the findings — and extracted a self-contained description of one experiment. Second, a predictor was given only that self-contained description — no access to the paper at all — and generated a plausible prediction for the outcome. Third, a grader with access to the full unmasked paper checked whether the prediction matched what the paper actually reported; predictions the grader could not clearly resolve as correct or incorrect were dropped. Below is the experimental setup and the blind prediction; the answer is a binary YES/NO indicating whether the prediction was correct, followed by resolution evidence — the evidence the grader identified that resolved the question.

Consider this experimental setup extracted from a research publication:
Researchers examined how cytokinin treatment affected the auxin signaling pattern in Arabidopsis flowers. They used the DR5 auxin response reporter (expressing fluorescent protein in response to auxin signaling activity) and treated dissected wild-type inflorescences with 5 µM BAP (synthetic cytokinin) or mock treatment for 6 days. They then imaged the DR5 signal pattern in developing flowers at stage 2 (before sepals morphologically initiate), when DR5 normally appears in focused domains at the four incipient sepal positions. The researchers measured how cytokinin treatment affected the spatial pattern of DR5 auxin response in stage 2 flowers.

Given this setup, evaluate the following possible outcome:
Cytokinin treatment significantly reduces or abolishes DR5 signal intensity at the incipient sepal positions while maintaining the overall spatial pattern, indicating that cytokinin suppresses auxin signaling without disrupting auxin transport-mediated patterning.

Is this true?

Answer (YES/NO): NO